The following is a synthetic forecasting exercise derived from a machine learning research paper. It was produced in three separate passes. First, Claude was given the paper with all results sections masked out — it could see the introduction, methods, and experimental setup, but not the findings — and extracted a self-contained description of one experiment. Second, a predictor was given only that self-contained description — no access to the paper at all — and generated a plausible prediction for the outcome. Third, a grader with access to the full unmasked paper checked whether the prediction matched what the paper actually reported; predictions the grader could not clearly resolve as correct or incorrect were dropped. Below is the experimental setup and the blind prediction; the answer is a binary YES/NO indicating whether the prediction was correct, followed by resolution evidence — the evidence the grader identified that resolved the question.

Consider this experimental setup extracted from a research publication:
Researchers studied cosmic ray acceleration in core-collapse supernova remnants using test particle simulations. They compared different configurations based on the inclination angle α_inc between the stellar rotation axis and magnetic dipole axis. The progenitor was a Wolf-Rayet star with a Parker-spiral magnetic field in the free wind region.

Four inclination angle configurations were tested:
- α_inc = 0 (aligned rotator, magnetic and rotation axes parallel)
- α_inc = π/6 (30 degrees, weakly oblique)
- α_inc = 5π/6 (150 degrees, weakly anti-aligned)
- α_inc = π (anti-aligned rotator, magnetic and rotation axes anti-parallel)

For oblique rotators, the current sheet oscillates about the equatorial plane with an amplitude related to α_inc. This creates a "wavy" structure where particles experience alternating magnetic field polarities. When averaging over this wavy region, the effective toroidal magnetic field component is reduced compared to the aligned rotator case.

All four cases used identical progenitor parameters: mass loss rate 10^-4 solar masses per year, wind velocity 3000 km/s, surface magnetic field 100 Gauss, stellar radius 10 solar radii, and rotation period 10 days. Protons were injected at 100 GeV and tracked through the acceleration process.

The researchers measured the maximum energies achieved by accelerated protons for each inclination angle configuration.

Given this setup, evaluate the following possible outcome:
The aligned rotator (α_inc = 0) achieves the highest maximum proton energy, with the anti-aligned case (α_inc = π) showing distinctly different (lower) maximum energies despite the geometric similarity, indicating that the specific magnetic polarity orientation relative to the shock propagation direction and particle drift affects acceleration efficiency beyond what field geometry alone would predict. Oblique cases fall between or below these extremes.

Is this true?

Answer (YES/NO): NO